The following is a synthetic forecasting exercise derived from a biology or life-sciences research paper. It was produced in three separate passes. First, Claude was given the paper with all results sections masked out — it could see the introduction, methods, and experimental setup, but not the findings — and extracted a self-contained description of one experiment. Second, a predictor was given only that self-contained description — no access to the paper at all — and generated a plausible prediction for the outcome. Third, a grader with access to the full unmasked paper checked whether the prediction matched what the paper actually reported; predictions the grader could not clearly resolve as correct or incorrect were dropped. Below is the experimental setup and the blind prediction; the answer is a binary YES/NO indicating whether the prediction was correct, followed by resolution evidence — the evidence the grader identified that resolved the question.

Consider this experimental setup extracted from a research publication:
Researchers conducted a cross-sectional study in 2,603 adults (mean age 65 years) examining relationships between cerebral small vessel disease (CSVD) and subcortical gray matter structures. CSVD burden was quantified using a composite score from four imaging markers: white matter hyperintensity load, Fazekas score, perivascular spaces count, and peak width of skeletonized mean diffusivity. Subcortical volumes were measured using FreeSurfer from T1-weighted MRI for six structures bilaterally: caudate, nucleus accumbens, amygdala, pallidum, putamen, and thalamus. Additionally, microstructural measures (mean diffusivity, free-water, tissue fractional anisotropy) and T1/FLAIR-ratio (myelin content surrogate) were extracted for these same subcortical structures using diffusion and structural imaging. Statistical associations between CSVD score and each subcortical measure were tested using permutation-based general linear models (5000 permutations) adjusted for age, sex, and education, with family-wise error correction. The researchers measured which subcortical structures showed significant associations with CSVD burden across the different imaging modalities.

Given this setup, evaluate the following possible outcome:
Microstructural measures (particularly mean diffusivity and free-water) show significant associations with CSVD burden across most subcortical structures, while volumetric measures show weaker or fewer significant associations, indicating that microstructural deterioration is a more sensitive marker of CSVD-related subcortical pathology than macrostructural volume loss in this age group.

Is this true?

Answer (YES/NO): NO